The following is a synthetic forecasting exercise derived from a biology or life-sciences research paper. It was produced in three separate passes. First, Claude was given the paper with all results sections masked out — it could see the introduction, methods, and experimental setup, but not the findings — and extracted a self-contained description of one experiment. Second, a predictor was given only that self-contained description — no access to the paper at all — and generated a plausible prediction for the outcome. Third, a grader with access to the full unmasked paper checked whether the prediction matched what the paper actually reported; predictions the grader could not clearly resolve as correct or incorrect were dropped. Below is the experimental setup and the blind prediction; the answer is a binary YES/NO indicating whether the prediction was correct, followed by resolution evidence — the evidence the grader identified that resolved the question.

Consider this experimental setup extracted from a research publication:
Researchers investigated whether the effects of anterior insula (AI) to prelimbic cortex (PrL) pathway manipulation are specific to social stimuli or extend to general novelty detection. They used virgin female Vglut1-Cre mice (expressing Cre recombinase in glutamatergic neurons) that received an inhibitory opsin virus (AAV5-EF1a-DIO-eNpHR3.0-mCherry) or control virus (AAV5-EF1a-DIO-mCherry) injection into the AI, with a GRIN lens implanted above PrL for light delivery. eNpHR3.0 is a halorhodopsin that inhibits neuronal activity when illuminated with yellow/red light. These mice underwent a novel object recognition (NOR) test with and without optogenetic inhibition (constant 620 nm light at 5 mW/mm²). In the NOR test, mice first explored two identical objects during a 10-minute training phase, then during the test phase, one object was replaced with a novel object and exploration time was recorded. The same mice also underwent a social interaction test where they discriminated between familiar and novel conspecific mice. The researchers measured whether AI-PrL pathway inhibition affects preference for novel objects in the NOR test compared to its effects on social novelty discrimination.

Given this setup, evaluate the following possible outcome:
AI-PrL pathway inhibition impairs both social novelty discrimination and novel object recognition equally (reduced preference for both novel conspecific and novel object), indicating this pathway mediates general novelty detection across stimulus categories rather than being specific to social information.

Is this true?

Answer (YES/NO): NO